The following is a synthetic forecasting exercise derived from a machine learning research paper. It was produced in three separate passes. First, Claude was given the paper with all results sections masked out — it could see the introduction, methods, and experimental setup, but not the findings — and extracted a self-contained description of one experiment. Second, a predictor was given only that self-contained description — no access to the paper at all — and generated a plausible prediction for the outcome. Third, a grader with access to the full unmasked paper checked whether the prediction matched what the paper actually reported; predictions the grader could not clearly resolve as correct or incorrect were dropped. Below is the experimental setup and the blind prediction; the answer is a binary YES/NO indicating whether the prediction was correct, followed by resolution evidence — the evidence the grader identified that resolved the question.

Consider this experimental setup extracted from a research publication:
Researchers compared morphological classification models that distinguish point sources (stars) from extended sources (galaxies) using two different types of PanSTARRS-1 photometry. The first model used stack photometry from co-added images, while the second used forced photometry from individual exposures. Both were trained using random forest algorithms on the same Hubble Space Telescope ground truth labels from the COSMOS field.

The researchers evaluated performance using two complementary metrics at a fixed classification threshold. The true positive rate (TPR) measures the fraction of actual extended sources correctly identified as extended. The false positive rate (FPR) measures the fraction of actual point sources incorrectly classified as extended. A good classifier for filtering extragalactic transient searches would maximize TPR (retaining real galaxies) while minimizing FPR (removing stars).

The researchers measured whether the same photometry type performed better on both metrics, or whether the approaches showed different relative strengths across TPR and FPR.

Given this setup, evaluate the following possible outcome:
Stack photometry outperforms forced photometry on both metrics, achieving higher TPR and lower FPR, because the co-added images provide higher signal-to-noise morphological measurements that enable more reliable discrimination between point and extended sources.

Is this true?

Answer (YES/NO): NO